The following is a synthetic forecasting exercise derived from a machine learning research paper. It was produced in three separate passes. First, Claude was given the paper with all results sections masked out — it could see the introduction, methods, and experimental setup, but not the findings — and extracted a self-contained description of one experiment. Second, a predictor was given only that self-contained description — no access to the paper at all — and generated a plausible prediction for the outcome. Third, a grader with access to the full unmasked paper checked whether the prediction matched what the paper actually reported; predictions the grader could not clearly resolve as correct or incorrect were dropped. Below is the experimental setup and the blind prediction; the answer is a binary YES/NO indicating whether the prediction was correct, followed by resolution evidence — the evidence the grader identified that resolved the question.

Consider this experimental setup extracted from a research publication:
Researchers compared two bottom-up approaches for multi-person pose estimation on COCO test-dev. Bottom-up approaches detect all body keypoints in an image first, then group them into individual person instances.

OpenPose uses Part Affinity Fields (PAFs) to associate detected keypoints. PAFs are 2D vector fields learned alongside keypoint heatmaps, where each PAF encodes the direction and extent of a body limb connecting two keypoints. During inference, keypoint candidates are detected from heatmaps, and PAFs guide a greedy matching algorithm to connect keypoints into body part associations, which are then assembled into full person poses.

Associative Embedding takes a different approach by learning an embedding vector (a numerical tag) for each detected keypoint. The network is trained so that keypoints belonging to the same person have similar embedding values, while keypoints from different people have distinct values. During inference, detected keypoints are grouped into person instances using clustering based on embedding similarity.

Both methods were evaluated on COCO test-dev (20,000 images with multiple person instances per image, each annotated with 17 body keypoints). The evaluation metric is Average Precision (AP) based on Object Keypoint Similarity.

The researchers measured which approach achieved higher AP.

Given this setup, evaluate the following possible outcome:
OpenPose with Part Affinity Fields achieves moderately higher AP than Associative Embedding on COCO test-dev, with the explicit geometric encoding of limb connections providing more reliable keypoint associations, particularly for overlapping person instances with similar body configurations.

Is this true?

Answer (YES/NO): NO